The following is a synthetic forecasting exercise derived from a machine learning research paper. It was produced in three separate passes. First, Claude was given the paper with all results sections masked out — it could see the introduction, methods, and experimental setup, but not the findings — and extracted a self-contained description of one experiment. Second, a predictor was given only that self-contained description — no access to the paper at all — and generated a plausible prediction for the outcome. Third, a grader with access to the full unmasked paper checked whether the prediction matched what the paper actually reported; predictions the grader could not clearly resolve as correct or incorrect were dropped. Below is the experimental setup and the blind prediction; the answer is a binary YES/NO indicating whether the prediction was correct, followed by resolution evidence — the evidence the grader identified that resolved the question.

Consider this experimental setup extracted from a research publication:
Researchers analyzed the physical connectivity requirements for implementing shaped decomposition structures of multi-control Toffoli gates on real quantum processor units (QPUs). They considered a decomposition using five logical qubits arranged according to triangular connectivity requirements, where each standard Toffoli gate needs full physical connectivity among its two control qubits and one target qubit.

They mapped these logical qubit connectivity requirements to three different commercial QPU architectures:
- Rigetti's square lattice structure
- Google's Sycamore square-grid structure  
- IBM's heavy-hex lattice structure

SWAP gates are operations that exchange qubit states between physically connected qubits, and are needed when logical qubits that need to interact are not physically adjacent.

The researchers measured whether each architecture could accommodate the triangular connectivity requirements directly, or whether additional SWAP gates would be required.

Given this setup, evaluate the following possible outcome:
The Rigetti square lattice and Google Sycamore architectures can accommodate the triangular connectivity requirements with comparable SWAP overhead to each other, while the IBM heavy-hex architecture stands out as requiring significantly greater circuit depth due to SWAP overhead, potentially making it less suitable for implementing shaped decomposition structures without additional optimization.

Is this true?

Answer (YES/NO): YES